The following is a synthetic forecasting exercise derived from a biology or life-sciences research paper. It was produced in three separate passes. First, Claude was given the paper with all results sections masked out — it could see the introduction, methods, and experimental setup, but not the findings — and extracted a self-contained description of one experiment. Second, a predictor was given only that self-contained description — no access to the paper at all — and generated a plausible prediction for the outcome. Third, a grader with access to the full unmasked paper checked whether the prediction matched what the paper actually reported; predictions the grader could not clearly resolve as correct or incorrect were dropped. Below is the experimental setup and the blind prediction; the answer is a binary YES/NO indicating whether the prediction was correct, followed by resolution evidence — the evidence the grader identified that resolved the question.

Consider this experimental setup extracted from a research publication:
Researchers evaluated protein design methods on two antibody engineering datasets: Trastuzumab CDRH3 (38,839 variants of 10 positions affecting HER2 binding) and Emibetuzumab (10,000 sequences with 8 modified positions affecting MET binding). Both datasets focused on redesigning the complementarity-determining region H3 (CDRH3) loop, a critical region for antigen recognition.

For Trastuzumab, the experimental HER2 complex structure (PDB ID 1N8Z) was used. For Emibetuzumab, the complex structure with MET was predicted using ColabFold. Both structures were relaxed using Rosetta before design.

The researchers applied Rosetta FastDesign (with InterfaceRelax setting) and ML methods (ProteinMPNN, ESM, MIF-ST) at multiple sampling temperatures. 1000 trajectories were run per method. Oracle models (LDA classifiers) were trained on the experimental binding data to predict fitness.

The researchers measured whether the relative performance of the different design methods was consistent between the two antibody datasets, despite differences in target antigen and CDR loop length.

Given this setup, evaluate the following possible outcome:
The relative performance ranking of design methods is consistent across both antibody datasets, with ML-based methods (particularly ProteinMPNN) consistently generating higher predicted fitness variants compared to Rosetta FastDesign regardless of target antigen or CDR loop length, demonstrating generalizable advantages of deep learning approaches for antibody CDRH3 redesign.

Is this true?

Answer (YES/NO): NO